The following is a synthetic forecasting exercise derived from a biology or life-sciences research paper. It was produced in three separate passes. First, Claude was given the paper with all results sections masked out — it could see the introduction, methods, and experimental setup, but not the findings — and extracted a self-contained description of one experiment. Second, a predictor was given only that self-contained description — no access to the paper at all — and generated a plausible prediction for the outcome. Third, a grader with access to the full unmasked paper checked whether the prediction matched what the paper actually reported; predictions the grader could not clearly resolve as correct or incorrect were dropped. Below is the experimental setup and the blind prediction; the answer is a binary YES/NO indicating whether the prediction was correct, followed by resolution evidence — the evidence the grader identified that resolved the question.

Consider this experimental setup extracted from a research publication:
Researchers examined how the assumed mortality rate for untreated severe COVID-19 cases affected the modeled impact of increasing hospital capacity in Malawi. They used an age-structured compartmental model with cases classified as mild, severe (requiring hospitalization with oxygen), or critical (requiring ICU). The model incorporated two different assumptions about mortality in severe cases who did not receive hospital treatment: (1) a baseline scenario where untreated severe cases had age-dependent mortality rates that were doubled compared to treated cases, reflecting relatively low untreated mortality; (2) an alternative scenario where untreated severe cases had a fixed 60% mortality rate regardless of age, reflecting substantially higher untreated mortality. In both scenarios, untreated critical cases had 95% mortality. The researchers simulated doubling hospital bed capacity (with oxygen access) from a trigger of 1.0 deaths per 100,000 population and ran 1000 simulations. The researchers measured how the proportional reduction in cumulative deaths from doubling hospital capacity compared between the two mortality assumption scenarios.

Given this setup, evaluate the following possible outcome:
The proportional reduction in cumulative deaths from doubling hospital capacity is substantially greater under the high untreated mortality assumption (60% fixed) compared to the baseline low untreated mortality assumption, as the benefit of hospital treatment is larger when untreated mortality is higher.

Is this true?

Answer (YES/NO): YES